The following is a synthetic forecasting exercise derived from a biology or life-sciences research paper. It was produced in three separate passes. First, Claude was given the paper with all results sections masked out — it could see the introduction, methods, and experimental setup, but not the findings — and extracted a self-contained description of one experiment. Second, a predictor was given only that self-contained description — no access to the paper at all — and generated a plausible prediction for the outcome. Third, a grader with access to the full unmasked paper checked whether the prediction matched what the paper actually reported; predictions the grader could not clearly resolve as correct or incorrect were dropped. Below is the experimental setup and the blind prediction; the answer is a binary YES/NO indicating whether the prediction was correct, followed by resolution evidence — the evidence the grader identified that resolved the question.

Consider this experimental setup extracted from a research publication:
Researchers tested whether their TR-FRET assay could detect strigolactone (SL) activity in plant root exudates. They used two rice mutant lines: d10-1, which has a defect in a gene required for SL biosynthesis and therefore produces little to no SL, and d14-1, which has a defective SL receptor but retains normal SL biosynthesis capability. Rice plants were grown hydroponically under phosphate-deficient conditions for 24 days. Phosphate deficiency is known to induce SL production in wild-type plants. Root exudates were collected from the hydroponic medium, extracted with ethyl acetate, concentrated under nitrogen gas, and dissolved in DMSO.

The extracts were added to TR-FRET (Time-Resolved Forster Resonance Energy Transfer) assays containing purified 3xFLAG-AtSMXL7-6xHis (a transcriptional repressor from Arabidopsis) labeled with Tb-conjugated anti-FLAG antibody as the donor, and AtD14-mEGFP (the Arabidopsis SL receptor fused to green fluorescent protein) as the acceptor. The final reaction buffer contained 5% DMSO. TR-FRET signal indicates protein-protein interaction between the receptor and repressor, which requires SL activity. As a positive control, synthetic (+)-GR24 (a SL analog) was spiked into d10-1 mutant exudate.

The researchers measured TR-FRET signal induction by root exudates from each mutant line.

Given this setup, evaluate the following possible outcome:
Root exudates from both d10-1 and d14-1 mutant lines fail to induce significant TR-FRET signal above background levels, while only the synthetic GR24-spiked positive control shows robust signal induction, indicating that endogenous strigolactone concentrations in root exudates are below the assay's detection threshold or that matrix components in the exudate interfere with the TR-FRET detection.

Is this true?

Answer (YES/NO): NO